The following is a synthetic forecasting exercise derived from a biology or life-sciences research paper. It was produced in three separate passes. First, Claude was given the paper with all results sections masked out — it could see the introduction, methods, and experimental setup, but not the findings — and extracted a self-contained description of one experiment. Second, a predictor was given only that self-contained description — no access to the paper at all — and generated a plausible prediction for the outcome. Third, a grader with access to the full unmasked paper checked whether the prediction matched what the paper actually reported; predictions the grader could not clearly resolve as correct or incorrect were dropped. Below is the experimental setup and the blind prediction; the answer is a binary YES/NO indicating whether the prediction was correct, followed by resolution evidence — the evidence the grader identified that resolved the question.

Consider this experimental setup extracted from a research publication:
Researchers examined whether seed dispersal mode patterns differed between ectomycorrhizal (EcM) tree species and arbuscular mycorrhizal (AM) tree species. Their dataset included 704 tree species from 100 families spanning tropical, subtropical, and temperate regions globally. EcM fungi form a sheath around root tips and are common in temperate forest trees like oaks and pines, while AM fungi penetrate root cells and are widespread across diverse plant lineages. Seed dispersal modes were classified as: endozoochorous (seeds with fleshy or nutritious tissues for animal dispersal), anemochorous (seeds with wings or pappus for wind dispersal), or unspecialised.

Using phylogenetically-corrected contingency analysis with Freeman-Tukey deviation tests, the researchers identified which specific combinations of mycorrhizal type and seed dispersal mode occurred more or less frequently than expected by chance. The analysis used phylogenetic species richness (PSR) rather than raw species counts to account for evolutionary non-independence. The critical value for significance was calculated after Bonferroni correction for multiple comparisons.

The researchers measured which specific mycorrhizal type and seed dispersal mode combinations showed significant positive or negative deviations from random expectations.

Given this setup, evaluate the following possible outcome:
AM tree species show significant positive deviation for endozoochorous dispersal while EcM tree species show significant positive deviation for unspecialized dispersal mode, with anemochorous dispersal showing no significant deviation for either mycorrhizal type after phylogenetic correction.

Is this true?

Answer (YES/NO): NO